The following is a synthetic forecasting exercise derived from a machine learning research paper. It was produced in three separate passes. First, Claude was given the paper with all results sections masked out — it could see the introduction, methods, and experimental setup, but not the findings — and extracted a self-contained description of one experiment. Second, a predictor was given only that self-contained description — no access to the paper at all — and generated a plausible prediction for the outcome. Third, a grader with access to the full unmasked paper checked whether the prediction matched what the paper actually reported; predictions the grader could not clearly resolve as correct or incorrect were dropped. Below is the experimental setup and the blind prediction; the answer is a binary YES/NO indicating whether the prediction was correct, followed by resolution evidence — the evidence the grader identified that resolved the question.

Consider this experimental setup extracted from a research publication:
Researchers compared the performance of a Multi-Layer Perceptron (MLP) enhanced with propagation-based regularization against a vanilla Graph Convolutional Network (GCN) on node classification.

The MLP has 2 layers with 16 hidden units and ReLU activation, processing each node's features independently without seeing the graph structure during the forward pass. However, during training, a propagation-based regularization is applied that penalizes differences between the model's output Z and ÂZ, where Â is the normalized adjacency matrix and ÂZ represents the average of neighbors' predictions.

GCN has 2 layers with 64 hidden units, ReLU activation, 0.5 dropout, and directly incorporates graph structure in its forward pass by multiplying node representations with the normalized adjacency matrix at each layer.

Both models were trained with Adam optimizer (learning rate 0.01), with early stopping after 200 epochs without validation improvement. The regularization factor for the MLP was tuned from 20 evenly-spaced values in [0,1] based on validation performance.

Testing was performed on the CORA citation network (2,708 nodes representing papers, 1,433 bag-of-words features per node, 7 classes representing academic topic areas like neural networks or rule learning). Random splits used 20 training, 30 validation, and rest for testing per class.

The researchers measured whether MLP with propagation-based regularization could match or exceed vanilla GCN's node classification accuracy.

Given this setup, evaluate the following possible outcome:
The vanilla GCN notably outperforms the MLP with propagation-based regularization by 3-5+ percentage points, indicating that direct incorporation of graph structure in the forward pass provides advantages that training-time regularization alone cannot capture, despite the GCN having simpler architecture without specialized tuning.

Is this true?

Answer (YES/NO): YES